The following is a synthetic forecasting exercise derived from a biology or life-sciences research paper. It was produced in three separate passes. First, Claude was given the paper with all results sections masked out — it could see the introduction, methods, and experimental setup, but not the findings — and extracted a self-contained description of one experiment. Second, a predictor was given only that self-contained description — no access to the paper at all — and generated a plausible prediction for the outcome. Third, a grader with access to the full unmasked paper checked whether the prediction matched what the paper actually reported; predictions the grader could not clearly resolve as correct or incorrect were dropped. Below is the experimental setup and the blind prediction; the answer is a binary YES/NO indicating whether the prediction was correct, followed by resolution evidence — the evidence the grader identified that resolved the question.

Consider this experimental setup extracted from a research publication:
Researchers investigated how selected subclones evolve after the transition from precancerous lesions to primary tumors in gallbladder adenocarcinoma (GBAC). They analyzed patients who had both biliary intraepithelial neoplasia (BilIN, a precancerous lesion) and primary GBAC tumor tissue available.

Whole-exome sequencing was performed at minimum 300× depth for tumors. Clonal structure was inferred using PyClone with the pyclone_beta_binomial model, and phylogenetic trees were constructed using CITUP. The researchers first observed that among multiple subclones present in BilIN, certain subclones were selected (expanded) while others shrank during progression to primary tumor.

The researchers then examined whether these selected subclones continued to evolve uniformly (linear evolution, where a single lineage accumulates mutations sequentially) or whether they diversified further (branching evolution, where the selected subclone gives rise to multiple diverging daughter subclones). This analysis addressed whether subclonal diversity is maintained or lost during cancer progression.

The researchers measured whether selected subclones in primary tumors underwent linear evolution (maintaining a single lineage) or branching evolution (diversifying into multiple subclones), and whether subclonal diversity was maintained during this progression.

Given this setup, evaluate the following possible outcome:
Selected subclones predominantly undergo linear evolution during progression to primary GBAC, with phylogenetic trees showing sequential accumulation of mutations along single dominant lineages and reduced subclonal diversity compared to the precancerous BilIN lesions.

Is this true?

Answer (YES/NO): NO